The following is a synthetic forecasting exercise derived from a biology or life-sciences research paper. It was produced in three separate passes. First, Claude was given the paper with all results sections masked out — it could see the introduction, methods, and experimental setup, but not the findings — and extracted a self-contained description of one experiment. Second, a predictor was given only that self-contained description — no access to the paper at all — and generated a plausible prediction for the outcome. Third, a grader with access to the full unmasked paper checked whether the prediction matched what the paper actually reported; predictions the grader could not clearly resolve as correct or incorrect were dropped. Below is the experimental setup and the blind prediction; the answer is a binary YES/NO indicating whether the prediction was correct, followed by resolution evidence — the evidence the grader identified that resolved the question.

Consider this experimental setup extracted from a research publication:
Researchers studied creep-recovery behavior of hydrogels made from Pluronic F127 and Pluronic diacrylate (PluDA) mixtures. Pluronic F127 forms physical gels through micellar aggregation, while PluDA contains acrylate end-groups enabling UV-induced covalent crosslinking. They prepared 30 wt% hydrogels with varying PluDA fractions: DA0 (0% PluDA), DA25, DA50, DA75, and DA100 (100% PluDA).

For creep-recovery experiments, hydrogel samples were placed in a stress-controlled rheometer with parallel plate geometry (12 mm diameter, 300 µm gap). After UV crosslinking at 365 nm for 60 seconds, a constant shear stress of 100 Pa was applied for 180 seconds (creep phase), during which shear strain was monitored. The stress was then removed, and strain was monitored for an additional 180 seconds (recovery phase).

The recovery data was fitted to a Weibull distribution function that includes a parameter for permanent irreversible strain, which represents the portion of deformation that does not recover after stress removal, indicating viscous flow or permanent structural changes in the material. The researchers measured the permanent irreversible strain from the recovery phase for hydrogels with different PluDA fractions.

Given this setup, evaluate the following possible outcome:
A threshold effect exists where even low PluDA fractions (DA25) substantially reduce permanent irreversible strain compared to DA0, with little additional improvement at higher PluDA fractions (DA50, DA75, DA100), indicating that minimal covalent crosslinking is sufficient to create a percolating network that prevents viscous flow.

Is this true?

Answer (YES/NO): YES